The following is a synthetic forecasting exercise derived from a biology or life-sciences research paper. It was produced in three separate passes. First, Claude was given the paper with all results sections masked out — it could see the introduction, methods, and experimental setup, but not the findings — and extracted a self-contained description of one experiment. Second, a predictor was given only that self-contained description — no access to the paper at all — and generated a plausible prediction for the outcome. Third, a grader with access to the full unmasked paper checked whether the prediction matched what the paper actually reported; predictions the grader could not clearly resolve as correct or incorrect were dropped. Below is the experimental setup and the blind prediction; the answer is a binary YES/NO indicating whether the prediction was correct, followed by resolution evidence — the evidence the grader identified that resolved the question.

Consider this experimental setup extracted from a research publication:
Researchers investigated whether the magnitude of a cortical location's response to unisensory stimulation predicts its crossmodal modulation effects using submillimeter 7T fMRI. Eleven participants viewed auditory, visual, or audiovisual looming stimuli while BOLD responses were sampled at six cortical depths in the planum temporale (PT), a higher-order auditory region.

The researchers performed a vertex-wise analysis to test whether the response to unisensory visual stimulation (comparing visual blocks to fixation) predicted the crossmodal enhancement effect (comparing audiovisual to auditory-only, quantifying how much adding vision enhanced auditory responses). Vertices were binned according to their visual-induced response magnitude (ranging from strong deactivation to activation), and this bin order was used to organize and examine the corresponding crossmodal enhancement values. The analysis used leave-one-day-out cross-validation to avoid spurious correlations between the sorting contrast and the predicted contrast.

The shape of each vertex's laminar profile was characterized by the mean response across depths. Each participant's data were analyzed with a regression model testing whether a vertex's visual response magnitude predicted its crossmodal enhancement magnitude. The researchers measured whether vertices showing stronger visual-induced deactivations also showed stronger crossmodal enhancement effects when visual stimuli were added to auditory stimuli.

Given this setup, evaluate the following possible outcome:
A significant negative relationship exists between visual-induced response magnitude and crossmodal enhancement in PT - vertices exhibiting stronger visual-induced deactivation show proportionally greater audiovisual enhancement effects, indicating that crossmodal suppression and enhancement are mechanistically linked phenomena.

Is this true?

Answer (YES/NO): NO